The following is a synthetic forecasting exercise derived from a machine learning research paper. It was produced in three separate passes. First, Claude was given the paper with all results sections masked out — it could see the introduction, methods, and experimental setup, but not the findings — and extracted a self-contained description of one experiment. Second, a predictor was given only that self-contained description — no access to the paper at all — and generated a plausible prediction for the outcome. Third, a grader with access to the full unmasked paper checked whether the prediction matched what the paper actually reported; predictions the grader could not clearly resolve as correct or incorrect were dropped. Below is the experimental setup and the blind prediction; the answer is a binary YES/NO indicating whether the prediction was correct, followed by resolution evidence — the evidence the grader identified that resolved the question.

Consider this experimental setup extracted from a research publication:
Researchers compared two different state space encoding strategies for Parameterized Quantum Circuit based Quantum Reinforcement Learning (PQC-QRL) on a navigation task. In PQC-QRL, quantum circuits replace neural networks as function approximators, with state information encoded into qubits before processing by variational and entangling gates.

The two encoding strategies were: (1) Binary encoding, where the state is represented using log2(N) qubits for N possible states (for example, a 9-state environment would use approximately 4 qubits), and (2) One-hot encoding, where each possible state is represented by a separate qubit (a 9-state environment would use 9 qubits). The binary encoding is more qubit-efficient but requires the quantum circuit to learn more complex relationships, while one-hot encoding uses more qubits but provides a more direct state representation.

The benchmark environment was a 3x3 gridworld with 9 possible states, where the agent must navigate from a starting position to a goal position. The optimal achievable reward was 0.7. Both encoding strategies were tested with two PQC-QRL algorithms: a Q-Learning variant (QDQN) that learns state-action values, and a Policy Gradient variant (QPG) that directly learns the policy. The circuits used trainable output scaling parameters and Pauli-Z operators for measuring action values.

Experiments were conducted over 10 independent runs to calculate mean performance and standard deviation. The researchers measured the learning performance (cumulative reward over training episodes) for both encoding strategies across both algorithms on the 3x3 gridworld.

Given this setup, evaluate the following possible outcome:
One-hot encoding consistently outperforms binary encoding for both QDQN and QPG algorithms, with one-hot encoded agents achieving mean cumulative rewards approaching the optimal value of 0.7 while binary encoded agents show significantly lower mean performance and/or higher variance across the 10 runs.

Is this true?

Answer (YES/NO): NO